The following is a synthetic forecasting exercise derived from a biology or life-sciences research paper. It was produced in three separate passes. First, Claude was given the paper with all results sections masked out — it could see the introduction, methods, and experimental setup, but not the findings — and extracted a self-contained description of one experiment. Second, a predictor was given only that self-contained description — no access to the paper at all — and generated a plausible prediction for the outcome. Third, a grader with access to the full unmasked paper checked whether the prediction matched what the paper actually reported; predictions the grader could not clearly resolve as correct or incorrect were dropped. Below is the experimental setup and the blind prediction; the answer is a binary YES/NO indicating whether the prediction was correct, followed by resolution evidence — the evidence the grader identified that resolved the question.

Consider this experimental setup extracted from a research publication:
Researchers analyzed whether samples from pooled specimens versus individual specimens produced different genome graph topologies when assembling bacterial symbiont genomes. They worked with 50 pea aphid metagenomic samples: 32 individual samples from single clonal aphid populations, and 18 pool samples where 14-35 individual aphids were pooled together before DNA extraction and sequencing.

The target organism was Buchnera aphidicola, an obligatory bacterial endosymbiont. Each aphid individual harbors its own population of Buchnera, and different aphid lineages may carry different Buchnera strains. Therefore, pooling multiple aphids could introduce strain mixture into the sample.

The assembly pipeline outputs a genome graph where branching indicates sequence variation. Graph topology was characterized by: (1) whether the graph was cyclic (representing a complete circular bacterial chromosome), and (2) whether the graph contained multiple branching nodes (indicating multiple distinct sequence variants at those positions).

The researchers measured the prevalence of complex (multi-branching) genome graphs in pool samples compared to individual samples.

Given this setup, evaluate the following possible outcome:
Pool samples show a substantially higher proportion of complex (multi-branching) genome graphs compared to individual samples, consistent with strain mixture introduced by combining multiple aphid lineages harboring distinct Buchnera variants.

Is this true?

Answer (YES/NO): YES